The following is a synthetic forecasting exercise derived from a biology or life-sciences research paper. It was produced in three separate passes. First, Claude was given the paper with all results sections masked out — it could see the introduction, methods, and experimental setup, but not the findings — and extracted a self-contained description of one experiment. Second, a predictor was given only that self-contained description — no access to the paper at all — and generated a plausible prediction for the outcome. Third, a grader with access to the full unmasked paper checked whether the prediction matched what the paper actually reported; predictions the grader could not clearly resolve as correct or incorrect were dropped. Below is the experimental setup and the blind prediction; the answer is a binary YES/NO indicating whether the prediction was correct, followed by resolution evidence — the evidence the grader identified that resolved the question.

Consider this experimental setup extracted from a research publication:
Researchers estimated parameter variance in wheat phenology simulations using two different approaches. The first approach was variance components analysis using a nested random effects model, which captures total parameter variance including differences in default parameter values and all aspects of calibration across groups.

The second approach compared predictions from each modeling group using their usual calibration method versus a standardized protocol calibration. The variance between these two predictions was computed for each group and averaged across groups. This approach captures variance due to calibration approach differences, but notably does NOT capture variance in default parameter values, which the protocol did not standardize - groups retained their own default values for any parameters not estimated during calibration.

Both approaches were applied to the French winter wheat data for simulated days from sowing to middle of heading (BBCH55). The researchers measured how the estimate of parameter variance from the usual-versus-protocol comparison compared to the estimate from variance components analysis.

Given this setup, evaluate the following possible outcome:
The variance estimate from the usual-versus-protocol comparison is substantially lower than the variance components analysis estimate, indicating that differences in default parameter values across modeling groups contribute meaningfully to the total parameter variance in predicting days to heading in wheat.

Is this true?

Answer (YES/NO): NO